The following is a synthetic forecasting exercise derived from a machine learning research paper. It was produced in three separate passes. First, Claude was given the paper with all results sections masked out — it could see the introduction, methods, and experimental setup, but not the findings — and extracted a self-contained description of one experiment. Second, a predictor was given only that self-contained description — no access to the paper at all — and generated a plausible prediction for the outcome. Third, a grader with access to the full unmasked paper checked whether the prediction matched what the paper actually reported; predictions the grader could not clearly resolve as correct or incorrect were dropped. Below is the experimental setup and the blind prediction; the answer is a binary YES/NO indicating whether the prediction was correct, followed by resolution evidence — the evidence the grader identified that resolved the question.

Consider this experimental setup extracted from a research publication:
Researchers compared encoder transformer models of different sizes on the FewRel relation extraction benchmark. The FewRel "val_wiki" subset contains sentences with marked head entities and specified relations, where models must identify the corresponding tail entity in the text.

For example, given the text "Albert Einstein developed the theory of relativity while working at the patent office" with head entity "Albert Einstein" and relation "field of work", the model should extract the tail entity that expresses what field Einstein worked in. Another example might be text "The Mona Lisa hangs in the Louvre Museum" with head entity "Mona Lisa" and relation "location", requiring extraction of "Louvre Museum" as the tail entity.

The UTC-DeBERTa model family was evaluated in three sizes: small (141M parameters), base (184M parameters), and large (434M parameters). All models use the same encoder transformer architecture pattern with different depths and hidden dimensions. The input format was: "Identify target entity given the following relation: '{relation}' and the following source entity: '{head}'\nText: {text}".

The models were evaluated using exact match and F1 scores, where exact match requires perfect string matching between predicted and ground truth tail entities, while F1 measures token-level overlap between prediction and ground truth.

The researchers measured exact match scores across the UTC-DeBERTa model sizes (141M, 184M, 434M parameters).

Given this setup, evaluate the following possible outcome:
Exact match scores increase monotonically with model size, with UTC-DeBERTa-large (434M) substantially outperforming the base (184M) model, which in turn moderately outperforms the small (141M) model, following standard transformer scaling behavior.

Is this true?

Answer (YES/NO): NO